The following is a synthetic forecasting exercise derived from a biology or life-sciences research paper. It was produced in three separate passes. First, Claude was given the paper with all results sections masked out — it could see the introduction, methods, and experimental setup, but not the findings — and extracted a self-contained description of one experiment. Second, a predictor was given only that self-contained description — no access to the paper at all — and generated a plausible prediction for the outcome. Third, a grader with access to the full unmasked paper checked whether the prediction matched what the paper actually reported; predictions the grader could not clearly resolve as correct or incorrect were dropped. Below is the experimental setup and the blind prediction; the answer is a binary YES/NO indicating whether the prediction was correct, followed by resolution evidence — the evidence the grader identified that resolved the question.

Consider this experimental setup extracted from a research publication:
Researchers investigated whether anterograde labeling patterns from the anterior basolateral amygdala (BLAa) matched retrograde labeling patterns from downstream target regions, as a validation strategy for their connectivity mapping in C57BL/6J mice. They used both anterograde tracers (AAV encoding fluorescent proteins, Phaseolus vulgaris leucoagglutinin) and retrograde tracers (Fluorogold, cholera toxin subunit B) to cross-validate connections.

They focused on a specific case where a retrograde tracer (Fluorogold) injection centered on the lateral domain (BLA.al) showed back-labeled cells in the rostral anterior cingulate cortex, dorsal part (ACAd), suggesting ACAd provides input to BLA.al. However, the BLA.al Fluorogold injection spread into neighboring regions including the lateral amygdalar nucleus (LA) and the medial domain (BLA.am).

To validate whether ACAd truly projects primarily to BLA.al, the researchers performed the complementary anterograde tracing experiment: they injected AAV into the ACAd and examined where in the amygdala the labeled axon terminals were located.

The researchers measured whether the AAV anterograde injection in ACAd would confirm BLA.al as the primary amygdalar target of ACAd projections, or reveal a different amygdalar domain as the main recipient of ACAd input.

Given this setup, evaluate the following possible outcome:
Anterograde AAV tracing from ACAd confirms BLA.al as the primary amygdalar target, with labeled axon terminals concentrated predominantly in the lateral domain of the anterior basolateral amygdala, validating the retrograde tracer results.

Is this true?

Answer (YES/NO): NO